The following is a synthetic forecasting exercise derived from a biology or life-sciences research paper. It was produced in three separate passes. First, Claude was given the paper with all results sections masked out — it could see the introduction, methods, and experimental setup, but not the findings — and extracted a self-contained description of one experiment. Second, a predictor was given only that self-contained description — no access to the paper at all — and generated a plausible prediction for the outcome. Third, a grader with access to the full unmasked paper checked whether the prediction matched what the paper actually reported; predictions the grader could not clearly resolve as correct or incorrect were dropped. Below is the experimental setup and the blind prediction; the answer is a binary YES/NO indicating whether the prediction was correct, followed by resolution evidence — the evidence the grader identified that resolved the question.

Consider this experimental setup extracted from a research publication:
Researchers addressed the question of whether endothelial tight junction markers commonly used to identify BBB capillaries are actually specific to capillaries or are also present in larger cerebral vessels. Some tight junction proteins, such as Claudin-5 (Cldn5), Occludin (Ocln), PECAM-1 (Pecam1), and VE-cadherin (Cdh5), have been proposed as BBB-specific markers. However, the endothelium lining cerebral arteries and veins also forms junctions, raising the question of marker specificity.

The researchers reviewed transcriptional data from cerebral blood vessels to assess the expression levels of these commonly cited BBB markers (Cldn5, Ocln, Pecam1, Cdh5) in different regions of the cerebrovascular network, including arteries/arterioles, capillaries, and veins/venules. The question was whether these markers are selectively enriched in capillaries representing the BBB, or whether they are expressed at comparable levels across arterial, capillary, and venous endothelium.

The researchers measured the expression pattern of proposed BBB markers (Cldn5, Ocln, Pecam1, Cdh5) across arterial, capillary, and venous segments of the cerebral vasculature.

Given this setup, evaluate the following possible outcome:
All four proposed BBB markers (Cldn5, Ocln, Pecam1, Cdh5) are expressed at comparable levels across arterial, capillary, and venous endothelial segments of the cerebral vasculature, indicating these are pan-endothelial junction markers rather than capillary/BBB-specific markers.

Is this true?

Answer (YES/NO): YES